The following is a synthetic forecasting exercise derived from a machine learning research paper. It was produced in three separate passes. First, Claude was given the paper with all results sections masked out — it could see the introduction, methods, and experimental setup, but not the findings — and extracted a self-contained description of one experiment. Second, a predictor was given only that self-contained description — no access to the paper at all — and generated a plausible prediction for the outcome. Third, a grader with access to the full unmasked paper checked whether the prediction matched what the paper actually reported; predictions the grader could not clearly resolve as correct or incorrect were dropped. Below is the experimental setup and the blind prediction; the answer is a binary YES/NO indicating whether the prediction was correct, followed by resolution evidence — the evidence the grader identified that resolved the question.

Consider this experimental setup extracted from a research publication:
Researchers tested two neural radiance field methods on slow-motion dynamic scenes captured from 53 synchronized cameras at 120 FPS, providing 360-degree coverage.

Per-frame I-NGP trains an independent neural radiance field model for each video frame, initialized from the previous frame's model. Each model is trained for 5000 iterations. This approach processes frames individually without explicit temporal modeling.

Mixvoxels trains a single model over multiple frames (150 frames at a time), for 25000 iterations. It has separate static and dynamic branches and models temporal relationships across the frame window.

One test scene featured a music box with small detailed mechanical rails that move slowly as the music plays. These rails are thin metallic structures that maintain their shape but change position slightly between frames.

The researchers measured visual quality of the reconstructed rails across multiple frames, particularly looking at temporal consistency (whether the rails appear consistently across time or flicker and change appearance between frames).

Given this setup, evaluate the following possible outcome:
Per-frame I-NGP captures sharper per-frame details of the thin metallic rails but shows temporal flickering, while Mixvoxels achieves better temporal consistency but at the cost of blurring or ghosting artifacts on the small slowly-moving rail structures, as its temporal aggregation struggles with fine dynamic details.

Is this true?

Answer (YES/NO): NO